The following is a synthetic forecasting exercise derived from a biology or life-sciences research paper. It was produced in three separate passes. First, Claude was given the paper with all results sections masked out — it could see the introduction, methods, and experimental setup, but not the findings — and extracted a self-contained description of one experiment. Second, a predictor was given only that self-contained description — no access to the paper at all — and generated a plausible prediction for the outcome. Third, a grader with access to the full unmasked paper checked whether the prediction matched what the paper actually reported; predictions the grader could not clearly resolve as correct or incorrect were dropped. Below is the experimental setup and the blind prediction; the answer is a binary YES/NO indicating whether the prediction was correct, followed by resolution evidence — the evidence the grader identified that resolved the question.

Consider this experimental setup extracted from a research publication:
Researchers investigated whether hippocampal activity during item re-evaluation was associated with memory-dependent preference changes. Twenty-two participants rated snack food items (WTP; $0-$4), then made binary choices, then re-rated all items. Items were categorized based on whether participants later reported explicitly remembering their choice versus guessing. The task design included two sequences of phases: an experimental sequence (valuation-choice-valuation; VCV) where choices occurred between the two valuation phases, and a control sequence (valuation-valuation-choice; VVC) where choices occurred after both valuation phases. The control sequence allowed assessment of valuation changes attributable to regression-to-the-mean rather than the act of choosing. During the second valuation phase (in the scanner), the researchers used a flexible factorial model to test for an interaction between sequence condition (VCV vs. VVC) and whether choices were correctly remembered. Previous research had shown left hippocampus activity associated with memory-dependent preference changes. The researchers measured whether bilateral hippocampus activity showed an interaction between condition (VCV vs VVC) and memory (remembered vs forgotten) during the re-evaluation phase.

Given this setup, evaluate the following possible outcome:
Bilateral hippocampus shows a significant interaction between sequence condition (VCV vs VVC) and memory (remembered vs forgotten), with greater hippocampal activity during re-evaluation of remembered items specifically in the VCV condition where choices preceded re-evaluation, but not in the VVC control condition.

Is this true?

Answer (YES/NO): NO